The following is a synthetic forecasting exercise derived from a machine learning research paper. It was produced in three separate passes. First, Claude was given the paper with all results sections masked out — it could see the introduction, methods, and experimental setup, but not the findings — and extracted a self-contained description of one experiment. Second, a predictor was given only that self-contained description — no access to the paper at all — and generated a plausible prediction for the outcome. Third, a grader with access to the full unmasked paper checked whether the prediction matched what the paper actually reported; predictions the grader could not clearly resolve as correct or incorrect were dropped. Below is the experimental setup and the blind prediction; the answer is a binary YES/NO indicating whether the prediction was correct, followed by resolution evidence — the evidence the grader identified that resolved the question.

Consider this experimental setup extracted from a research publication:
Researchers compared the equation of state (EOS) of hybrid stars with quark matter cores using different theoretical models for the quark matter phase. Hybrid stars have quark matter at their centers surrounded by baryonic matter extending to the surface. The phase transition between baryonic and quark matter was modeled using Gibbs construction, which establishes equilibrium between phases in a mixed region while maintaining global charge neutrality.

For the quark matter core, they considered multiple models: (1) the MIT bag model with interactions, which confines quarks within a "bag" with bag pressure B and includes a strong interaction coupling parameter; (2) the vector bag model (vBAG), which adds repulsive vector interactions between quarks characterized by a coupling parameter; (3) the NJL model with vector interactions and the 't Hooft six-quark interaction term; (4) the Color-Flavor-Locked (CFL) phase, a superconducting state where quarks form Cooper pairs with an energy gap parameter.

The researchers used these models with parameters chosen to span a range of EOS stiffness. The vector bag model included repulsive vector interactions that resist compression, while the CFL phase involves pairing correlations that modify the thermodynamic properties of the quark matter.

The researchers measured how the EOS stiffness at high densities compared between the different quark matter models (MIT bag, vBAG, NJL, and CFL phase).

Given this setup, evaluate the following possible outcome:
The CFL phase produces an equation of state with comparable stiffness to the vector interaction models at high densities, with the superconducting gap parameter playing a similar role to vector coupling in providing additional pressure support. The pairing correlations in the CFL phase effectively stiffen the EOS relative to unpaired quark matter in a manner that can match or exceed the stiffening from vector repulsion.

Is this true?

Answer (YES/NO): NO